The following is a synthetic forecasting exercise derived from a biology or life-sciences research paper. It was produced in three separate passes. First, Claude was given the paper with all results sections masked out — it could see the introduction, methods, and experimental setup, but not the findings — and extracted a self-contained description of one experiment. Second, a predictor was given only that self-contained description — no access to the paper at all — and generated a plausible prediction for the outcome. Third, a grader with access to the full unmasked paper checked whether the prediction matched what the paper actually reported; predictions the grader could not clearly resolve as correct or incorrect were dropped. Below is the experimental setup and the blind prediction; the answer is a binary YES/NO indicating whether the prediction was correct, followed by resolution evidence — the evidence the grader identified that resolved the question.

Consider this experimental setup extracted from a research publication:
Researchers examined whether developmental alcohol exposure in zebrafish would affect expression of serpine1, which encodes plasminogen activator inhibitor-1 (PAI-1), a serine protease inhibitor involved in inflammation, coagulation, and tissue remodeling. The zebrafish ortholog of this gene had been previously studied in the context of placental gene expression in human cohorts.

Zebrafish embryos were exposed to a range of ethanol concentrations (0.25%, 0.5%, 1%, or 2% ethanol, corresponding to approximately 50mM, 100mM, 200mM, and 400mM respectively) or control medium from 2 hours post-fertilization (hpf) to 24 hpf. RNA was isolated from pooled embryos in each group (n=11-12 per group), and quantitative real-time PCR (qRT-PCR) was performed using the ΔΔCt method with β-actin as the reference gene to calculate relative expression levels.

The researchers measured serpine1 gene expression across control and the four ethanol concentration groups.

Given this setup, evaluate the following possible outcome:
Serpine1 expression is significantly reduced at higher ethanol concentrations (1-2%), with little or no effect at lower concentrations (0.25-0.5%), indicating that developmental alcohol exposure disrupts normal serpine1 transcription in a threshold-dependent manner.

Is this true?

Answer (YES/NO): NO